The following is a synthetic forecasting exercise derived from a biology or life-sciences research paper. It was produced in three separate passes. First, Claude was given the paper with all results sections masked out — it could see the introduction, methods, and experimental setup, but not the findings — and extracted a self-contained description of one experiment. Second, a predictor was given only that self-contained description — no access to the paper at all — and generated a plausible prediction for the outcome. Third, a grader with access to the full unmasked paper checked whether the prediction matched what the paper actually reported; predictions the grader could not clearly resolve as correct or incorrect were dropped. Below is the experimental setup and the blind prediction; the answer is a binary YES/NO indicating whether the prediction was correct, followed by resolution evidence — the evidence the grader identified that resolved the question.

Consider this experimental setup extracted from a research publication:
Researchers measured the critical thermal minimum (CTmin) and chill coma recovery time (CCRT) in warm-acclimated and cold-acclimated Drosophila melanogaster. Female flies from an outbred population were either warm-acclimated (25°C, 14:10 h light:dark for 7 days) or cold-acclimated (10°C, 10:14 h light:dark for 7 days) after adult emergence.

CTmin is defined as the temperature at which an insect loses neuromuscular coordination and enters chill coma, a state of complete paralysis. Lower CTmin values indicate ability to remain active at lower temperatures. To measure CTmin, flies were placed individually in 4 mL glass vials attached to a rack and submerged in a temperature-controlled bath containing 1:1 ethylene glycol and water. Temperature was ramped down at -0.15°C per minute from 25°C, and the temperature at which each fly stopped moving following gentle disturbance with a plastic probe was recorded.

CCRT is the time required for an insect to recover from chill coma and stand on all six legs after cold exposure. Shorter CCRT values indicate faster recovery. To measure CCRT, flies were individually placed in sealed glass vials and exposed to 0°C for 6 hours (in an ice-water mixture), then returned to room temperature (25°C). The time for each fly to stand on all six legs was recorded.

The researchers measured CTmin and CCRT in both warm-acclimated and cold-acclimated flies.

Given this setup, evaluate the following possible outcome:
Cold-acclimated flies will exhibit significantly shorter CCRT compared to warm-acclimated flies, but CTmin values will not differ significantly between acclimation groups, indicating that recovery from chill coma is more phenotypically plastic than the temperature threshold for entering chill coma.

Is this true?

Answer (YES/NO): NO